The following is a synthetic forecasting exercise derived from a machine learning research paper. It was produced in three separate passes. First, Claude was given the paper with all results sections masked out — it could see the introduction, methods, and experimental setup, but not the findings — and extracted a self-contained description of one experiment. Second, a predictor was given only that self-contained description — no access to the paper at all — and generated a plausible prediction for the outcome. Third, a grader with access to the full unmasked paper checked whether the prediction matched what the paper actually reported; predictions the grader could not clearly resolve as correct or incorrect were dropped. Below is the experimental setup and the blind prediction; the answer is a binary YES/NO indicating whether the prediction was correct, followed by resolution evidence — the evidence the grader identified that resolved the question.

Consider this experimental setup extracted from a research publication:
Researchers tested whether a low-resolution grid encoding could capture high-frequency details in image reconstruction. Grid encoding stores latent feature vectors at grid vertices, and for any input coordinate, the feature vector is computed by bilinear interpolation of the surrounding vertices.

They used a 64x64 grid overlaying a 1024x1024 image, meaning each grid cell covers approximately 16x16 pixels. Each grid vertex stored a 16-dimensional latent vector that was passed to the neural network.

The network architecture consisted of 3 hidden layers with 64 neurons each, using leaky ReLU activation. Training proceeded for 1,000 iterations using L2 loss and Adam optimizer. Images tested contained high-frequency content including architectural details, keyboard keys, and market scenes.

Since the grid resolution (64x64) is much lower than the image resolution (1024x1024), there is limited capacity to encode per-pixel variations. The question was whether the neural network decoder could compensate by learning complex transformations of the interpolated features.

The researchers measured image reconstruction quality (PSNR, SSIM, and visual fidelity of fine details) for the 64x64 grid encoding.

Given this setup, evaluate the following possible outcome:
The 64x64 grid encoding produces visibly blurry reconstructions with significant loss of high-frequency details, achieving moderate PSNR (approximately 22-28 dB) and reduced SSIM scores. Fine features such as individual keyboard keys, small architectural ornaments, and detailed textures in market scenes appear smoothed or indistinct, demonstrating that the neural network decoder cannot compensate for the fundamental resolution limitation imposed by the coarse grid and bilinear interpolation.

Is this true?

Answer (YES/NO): NO